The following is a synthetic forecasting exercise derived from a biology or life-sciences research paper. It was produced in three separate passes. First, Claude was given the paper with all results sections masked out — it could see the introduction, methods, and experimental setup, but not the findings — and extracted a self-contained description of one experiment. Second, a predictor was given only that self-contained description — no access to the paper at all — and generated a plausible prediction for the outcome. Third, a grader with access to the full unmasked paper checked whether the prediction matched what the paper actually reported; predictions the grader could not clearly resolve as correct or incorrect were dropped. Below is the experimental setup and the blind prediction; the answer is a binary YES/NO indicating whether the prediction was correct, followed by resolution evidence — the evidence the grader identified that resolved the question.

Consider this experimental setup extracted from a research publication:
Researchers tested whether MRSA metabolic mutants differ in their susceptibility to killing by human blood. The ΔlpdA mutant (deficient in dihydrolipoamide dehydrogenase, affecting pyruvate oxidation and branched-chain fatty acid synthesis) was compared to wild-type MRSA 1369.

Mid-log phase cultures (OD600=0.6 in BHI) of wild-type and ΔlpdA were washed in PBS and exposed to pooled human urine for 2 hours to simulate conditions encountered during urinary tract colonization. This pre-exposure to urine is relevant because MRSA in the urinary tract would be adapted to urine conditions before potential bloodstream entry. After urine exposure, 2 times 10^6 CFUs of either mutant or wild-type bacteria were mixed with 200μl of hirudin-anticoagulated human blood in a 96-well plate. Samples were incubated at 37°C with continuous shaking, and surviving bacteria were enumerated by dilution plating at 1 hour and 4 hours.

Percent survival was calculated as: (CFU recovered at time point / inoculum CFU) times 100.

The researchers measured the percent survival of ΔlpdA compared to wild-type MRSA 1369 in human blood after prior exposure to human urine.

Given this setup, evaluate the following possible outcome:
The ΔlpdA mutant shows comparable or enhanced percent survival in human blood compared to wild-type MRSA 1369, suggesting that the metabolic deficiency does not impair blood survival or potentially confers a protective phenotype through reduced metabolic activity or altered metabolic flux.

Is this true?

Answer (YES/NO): NO